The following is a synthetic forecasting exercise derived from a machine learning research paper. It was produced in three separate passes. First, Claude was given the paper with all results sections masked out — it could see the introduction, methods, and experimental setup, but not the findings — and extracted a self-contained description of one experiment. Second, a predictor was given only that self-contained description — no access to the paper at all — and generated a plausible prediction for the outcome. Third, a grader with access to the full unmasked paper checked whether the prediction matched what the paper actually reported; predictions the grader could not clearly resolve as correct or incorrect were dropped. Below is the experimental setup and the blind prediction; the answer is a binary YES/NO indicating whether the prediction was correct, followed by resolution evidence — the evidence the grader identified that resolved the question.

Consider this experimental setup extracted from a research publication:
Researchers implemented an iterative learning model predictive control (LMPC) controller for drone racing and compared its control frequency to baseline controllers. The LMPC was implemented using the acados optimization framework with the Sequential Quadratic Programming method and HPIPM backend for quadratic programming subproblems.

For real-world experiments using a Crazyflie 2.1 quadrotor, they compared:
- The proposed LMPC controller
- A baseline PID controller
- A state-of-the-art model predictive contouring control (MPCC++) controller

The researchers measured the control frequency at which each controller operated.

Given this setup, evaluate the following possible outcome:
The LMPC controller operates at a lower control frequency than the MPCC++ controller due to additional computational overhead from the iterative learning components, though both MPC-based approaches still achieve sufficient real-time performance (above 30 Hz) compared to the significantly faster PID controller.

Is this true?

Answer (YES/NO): NO